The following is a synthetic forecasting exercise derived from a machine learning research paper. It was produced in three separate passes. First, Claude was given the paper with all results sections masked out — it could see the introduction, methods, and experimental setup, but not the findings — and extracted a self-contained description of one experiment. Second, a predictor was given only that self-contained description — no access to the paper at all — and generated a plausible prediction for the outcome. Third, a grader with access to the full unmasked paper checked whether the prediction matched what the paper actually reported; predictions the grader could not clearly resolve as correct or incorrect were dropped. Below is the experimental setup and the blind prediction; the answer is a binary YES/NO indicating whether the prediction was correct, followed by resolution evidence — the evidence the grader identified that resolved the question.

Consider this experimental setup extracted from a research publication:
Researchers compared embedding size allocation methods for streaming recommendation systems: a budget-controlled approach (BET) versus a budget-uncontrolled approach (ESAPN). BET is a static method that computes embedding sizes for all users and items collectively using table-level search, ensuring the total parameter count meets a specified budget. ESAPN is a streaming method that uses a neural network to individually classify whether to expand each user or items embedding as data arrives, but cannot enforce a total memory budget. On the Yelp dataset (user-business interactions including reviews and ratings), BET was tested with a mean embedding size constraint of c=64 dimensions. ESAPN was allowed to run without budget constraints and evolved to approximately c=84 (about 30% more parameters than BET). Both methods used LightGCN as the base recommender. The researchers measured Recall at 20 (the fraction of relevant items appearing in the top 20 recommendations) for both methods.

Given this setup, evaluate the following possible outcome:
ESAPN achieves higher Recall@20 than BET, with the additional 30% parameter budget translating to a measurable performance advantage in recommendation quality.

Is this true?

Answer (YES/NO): NO